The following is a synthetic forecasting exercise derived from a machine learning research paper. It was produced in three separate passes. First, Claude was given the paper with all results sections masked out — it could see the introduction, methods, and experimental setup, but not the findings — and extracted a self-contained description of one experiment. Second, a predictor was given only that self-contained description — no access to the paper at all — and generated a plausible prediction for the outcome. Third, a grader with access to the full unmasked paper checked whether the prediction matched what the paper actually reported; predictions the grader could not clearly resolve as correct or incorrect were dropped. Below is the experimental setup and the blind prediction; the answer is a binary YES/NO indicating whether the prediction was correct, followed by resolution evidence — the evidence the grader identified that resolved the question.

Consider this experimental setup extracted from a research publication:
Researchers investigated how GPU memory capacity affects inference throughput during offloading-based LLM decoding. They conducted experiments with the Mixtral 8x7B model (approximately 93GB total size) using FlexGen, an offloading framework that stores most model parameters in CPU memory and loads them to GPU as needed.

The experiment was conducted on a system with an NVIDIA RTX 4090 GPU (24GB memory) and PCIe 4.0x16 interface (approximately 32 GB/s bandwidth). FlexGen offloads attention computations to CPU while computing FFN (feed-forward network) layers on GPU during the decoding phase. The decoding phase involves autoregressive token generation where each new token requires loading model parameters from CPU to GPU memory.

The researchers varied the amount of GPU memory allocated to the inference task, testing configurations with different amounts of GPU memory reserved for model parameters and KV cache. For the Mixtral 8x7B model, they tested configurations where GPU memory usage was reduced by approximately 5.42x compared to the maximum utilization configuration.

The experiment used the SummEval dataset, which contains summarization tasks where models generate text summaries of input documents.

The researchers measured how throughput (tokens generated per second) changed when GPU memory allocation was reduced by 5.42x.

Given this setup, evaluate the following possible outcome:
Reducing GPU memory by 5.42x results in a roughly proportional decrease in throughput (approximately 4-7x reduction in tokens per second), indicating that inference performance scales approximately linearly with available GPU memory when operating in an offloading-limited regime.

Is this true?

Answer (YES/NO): NO